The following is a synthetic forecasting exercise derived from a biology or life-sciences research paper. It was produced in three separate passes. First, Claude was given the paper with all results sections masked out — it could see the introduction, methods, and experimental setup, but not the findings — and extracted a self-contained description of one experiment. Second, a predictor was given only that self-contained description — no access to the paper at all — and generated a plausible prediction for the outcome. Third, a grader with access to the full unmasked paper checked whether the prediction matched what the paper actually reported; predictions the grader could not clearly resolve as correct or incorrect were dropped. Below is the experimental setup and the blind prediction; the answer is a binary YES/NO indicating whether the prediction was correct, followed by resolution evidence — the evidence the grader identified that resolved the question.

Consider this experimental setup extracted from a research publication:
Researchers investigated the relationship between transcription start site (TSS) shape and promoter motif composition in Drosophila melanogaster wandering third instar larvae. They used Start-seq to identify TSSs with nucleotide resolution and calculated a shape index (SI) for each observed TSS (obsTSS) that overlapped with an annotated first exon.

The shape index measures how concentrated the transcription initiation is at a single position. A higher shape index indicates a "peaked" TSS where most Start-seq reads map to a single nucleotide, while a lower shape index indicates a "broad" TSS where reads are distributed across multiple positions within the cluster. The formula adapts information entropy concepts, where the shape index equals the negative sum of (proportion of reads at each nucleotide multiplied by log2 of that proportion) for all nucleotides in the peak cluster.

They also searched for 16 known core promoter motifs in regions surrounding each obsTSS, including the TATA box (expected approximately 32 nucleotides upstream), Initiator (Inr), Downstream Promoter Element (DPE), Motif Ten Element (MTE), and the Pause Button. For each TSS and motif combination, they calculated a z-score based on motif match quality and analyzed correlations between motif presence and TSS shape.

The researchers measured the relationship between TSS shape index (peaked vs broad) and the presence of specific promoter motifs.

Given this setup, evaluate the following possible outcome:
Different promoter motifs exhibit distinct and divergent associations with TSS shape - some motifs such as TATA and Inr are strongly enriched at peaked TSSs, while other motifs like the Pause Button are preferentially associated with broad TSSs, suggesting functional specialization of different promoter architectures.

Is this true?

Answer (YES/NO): NO